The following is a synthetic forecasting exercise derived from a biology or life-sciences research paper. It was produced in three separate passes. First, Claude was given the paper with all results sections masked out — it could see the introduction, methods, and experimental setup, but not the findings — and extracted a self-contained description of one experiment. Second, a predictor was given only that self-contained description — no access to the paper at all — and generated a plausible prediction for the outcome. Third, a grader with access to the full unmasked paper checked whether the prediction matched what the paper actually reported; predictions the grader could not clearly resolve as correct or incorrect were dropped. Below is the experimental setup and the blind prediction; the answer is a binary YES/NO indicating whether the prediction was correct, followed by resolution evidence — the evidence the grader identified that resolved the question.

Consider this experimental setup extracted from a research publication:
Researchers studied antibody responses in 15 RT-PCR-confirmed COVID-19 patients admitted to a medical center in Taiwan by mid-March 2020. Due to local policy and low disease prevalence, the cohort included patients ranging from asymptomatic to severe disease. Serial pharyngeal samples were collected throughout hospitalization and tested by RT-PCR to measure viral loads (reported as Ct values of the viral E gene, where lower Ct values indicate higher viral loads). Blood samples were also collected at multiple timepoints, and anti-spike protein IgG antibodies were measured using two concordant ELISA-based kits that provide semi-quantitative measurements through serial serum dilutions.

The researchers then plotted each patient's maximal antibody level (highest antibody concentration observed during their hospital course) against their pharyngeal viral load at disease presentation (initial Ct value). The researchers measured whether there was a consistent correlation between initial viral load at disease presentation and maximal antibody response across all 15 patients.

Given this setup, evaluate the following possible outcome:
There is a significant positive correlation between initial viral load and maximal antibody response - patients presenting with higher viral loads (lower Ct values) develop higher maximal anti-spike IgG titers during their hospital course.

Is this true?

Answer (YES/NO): NO